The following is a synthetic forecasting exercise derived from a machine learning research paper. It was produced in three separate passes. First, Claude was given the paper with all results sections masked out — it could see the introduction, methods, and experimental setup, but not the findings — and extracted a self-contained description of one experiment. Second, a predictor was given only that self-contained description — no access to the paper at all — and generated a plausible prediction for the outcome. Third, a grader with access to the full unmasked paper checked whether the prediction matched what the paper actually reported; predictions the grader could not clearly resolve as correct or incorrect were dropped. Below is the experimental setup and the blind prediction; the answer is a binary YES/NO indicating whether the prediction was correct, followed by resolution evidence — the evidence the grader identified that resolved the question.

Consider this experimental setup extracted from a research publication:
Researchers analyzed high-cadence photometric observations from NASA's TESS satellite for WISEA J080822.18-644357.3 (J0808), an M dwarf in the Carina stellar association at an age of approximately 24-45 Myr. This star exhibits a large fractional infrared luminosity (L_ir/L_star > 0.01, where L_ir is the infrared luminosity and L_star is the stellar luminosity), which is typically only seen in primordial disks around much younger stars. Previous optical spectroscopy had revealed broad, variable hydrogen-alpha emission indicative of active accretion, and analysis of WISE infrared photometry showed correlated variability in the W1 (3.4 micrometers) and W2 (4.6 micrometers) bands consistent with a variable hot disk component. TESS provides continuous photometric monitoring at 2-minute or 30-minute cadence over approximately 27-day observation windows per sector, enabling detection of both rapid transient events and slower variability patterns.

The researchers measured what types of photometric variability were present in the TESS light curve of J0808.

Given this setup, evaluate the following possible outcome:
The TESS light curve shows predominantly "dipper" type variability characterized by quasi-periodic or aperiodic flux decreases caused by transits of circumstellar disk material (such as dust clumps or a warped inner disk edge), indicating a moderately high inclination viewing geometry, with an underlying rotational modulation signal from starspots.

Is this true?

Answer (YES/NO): NO